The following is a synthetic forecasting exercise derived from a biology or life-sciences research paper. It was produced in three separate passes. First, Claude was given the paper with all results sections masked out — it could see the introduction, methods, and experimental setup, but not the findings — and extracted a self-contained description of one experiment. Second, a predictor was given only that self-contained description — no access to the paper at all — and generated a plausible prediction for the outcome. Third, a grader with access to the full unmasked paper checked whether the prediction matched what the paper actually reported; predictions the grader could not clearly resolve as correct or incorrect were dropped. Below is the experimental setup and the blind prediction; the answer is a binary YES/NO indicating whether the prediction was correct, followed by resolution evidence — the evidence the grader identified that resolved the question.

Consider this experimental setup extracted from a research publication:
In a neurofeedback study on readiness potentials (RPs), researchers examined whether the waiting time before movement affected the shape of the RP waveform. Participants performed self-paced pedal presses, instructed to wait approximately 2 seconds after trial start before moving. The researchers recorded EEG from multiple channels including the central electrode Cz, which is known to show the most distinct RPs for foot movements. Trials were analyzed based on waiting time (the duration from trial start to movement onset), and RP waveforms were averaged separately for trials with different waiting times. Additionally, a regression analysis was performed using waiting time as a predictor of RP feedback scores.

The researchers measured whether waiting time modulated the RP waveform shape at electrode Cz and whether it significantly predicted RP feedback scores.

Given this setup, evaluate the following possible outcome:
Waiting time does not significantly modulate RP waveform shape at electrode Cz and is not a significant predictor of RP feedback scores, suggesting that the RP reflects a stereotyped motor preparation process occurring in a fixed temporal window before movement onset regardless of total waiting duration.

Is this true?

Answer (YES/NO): YES